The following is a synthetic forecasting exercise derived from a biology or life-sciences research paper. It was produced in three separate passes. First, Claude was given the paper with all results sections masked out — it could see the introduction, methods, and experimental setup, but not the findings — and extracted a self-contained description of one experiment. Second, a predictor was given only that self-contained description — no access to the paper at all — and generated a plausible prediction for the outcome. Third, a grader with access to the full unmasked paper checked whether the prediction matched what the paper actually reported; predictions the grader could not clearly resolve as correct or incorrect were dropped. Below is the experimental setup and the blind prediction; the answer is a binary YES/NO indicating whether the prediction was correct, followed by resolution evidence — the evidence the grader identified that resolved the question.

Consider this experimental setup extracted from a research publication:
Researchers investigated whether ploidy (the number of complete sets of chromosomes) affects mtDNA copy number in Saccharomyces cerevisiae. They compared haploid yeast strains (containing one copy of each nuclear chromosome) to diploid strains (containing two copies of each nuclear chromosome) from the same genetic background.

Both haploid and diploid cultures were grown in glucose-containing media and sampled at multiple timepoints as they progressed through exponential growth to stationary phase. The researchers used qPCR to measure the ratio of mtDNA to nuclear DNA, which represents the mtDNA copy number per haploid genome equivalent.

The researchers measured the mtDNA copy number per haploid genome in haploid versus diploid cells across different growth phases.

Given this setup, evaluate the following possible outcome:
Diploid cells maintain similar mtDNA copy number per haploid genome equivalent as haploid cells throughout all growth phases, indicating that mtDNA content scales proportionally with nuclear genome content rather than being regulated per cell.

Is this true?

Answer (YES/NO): YES